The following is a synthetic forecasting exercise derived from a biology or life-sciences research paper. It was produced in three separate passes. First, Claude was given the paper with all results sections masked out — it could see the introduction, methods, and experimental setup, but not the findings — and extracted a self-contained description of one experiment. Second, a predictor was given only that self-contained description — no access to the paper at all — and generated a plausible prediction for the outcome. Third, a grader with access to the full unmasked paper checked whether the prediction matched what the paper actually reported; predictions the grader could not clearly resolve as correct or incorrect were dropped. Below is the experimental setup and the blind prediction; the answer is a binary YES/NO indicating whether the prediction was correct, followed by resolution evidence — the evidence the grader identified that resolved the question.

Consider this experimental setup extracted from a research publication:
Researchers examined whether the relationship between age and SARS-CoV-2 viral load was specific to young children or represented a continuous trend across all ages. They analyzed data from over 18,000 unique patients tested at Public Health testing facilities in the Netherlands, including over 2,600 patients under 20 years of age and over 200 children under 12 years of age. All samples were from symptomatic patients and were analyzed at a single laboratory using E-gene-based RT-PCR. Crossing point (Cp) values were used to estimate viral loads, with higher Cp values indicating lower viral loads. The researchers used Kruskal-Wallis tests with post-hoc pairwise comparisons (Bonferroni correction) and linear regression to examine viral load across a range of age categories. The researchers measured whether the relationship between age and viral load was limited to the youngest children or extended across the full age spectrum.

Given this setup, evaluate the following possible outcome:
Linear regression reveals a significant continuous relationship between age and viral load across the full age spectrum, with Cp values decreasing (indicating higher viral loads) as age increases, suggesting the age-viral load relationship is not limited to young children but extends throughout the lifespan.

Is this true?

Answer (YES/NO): YES